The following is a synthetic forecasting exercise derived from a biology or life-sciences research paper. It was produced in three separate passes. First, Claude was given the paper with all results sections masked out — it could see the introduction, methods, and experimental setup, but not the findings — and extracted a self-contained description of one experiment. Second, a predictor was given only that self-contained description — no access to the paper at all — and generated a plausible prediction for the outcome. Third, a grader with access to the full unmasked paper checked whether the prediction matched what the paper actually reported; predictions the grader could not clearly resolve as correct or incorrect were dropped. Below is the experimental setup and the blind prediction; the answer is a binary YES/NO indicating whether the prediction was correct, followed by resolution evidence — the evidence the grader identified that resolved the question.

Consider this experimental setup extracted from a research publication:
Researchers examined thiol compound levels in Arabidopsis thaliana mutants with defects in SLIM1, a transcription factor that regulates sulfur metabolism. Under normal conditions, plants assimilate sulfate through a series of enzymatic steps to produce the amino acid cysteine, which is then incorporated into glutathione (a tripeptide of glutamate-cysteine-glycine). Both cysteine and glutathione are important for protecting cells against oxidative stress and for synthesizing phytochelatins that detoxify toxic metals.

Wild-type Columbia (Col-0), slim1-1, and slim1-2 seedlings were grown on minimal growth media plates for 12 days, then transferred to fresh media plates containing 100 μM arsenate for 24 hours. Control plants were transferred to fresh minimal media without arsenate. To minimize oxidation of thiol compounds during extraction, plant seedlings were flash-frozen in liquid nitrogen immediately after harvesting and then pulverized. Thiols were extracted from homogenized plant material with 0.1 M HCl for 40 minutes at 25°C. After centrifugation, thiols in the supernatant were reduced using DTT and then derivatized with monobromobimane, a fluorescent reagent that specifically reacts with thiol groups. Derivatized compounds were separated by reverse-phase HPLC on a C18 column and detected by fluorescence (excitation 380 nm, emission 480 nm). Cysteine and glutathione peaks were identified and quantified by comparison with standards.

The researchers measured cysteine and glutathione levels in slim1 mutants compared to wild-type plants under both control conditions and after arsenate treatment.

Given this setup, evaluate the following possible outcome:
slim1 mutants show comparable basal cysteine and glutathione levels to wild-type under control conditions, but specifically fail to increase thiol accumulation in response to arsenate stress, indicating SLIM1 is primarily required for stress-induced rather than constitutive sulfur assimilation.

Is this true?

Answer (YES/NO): NO